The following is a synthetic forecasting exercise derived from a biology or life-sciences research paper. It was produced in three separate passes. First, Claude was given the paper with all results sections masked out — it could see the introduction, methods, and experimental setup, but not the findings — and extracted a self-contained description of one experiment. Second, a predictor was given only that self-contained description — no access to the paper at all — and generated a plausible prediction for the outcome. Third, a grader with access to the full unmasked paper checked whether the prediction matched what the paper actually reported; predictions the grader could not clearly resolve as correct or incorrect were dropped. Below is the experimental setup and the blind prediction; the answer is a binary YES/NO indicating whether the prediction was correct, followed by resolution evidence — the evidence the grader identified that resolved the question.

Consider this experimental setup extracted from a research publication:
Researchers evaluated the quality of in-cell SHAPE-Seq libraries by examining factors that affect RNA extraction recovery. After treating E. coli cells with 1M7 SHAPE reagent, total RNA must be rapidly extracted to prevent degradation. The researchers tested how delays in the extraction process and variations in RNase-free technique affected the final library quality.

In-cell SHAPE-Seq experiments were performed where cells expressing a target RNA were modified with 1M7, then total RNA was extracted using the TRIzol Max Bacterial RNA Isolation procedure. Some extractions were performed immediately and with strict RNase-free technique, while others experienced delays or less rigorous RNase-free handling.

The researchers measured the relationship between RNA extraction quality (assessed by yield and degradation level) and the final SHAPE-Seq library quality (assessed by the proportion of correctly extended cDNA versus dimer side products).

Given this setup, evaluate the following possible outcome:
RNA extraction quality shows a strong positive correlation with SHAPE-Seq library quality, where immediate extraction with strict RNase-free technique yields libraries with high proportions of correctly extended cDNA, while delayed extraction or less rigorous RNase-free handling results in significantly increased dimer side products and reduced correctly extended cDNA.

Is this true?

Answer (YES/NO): YES